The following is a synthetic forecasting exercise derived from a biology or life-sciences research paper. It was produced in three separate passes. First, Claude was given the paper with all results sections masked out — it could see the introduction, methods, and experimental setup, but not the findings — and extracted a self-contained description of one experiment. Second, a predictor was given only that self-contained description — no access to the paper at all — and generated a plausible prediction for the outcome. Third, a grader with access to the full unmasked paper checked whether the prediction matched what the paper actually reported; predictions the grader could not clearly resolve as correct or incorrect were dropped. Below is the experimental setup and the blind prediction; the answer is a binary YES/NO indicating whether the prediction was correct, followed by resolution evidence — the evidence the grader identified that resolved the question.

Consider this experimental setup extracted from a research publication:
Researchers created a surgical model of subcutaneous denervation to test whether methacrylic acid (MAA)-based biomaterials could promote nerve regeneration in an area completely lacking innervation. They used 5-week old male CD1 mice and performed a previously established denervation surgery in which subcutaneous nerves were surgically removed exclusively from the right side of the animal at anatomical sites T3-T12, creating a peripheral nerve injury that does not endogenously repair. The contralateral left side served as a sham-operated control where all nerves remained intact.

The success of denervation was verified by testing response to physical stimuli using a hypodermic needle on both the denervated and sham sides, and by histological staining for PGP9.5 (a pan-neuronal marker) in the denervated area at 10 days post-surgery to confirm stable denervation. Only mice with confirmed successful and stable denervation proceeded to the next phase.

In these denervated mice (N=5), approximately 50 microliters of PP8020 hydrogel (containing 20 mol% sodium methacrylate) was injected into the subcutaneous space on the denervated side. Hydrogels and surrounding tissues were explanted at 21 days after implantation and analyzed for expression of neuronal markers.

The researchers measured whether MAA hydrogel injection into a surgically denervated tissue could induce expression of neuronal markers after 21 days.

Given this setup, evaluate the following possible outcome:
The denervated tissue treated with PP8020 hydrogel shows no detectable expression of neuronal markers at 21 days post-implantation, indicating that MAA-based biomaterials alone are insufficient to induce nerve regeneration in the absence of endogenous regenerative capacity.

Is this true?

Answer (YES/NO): YES